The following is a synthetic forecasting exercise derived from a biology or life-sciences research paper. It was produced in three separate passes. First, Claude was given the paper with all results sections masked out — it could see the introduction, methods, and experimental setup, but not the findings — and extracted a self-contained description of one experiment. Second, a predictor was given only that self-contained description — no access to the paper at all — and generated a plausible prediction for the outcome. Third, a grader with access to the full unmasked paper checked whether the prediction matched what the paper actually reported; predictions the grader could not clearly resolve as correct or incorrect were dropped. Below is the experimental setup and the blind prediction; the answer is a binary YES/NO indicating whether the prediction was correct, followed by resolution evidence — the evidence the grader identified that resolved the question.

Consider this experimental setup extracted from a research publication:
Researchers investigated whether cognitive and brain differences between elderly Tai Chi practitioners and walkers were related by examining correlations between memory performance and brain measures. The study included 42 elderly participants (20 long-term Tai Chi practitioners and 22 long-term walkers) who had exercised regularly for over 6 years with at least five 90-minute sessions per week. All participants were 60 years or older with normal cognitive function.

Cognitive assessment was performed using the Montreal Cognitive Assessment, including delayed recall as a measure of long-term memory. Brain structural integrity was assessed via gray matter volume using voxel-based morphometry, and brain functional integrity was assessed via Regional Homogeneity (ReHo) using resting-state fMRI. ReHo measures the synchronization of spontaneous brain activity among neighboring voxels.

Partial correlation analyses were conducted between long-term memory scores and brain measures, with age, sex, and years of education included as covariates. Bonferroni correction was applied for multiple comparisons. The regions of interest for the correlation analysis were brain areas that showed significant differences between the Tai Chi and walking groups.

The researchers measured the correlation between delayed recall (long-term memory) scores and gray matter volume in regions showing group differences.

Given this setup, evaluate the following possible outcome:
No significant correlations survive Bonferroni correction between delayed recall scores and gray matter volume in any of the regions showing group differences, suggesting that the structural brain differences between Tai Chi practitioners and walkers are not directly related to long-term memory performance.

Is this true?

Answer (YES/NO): NO